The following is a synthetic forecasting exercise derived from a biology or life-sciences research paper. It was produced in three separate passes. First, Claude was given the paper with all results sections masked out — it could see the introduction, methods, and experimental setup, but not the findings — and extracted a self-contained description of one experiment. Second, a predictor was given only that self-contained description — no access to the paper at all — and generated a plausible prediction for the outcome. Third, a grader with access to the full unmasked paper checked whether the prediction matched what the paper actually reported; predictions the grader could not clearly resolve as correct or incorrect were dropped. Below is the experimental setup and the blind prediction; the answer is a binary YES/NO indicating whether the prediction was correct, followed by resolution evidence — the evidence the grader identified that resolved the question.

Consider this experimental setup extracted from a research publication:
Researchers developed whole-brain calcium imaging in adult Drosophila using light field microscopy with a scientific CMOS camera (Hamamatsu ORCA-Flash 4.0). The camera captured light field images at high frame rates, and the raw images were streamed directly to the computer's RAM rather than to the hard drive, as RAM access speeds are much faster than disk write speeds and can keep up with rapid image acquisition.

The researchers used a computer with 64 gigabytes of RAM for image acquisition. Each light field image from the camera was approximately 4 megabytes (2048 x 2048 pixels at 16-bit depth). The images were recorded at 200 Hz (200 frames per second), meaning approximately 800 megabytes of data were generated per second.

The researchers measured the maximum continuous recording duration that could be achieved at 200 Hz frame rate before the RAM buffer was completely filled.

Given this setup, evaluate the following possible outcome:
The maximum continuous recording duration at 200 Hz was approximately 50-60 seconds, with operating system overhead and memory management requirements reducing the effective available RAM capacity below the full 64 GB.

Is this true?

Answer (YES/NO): YES